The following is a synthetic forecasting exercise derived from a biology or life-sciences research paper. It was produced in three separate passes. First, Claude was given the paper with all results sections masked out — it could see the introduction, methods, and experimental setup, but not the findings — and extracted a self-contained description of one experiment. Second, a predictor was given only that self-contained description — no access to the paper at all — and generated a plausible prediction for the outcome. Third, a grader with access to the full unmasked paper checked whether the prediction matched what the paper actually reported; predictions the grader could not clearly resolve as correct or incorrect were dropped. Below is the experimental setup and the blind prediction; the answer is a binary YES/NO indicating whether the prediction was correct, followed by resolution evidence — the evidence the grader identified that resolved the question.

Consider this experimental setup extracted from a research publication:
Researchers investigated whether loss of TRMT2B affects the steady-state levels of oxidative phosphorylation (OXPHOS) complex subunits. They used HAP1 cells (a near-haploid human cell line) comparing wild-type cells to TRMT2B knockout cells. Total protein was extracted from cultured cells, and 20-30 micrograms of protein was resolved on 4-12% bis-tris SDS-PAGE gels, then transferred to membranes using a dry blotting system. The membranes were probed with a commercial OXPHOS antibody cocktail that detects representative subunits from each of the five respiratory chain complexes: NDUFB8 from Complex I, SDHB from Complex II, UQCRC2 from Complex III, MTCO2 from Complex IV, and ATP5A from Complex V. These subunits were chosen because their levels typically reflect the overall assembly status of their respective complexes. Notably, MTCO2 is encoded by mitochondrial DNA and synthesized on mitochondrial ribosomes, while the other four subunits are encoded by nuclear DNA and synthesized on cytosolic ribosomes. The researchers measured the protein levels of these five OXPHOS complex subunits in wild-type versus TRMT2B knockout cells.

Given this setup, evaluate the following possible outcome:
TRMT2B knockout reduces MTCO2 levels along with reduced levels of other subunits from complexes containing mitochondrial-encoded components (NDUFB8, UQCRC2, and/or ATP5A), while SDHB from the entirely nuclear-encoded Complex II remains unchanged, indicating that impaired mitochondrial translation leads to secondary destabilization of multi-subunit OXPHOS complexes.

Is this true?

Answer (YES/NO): NO